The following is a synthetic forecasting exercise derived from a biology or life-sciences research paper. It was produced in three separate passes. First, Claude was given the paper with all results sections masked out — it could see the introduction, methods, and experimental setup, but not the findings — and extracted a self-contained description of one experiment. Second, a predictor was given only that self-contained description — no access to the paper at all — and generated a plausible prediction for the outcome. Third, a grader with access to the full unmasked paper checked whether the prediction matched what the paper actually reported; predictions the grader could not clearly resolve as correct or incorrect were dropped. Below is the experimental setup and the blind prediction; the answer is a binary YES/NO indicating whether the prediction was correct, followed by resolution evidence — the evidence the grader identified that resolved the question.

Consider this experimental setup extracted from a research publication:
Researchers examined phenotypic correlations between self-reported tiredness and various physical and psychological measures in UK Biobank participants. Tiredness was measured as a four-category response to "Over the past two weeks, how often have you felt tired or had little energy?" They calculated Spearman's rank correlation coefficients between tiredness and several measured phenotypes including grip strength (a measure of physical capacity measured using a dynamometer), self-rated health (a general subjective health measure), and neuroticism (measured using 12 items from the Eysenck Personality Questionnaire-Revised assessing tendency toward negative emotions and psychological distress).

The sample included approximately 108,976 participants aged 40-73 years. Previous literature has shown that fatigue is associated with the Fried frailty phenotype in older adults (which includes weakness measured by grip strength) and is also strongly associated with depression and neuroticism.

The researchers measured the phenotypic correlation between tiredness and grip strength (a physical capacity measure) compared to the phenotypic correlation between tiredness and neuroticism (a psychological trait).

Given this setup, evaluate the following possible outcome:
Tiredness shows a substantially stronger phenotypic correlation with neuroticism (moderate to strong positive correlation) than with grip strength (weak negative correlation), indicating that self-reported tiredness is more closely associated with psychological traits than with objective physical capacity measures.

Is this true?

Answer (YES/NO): NO